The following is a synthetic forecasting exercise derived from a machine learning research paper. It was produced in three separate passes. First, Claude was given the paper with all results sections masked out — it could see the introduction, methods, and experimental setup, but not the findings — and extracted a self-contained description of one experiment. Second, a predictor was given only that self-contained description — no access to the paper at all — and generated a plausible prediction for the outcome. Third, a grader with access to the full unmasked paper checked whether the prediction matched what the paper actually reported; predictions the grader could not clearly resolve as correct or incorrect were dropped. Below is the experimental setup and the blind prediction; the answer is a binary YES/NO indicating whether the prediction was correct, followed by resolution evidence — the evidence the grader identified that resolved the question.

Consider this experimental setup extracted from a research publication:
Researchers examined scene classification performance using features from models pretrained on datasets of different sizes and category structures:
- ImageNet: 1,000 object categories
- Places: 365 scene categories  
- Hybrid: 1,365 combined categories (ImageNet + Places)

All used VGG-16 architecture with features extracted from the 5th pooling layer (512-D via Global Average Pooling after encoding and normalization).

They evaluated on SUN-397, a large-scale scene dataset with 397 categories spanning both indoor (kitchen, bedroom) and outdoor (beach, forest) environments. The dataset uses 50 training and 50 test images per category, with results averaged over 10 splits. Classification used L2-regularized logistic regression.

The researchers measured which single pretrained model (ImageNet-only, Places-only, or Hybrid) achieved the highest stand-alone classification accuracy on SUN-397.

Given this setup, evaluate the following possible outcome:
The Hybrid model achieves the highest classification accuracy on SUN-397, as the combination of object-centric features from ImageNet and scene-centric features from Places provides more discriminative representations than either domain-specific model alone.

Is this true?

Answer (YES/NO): NO